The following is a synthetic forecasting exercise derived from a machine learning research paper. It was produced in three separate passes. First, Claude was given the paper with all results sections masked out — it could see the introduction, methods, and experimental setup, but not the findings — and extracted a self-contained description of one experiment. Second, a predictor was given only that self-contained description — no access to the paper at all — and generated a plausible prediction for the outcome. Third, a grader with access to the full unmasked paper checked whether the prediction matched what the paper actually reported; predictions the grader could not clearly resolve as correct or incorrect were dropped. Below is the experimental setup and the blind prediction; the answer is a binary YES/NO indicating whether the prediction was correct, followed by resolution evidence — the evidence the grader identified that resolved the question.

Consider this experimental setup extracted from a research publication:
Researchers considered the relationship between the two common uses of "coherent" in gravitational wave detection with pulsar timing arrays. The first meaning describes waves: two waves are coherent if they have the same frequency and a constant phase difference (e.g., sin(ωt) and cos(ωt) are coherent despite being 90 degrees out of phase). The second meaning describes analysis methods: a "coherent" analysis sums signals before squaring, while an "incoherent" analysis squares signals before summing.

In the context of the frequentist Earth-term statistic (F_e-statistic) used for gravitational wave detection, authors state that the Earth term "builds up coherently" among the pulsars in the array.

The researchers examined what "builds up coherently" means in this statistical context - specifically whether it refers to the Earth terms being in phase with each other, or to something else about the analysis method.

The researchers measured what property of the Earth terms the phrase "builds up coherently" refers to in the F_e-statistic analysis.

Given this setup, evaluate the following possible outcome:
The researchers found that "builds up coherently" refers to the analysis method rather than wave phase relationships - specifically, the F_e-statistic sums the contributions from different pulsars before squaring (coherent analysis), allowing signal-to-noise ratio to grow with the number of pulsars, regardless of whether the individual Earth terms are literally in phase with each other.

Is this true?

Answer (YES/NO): YES